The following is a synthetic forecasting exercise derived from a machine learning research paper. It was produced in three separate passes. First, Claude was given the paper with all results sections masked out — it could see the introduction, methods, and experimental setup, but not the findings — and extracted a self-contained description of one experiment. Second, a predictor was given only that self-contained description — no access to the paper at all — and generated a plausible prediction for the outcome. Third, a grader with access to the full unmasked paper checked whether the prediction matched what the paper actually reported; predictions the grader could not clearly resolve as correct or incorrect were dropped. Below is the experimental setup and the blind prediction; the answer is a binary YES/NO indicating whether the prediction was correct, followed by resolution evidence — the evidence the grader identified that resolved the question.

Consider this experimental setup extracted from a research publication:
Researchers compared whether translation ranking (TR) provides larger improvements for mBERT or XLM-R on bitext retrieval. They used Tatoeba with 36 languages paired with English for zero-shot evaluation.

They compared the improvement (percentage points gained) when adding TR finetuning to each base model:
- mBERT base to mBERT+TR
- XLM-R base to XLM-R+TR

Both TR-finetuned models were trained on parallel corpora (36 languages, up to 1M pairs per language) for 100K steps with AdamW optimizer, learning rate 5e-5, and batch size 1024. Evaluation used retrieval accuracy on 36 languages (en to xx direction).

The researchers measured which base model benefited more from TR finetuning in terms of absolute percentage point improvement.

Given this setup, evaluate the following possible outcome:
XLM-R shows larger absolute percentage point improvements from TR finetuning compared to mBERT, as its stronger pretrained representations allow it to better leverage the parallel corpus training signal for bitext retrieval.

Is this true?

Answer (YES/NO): NO